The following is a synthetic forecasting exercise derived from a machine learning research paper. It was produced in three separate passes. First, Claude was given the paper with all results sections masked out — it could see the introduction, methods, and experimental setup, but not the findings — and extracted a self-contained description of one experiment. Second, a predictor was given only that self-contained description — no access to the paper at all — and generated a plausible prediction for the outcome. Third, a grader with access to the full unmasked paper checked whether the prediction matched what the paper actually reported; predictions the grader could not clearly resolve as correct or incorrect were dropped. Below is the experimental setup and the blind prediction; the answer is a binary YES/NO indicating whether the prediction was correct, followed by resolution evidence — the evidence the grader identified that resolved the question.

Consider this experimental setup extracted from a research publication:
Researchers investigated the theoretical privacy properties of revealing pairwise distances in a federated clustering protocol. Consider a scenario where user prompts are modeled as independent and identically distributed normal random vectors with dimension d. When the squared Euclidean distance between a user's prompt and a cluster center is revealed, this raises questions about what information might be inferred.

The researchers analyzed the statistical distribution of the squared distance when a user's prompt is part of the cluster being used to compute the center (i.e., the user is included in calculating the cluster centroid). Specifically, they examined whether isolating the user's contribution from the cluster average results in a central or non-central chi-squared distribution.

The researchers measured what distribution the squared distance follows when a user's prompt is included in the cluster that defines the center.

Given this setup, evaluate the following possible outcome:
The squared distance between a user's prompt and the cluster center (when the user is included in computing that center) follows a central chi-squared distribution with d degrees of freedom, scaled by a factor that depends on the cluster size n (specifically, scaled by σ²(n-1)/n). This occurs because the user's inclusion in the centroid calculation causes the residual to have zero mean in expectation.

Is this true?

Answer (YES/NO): NO